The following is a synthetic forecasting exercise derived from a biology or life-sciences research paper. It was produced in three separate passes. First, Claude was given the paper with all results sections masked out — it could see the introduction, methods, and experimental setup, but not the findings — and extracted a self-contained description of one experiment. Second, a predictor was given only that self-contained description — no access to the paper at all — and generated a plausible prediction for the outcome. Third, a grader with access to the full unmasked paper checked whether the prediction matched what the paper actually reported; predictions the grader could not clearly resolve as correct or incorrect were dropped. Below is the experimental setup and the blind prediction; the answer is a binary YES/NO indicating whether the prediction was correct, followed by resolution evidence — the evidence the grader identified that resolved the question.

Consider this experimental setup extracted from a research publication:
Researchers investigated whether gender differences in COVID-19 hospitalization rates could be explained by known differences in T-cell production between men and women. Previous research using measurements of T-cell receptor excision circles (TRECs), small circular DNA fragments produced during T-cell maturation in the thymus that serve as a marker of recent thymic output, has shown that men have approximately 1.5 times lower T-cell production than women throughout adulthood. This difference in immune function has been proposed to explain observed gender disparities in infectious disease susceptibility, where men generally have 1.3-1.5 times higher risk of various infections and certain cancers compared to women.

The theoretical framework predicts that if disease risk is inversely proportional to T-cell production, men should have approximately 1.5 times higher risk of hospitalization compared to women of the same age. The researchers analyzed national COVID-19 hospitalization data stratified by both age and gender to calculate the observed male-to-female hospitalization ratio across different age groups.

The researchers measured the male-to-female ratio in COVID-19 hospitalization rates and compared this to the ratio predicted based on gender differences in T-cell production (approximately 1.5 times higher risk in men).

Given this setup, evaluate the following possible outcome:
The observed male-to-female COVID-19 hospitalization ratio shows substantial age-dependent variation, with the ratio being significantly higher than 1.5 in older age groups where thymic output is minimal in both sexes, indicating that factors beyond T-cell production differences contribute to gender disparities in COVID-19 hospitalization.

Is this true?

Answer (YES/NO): NO